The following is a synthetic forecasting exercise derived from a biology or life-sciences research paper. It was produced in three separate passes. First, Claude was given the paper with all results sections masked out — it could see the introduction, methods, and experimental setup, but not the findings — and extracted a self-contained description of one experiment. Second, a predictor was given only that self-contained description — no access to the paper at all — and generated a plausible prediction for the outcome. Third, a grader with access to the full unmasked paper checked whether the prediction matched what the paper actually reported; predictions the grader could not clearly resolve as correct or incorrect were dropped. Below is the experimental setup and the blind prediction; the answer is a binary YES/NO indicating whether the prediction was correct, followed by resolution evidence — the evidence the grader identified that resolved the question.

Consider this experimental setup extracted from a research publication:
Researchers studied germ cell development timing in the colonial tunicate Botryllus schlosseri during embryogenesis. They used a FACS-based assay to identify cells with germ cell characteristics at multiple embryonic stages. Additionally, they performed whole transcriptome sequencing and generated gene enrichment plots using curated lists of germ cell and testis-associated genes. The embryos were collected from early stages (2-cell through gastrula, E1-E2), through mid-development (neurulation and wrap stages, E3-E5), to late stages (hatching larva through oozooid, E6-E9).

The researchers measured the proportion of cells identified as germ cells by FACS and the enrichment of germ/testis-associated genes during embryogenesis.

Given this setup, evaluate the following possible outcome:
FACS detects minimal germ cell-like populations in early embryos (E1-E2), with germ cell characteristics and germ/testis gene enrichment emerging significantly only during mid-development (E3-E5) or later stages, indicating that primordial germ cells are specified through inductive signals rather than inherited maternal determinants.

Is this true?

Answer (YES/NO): NO